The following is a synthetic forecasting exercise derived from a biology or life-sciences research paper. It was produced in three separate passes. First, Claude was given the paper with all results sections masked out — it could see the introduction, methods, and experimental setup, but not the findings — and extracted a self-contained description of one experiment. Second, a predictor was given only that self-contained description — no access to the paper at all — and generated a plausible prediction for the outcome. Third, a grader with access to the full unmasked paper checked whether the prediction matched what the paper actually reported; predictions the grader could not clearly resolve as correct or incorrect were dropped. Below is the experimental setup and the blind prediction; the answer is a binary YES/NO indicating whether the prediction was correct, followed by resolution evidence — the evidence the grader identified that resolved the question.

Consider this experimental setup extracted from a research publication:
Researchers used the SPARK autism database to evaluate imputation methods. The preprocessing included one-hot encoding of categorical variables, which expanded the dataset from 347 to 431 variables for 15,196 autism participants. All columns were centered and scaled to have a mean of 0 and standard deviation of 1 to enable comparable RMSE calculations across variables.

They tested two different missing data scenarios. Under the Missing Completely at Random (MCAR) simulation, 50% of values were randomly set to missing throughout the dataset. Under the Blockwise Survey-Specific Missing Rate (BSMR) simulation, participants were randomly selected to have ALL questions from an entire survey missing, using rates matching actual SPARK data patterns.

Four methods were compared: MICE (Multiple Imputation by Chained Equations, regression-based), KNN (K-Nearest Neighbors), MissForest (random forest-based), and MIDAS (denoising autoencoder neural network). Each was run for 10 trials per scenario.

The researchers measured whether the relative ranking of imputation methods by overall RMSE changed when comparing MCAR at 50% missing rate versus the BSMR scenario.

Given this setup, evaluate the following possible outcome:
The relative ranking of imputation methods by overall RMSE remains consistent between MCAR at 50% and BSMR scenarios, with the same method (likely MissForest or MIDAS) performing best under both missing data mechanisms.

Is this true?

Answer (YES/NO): NO